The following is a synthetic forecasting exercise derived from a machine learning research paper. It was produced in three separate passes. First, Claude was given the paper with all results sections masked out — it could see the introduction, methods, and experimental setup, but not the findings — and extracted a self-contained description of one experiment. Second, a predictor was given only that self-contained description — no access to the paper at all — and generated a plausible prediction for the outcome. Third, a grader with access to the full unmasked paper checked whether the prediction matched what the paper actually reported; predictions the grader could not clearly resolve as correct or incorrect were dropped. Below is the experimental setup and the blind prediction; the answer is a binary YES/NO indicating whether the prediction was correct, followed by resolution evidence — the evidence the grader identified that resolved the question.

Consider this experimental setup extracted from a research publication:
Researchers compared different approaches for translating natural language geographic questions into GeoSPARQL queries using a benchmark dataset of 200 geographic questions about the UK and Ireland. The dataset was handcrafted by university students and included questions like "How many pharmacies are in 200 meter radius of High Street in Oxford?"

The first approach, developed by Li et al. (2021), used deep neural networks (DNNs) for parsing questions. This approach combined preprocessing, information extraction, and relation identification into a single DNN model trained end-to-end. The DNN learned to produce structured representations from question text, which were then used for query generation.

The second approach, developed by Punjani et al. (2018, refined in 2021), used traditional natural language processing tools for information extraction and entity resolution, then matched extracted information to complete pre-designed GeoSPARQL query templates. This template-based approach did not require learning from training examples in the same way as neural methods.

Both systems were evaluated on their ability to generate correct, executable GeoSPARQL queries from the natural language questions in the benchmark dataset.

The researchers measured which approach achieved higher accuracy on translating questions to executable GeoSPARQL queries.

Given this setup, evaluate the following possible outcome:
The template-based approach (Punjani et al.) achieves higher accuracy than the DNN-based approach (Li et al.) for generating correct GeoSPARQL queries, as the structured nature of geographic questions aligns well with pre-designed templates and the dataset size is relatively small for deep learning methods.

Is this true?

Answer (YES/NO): YES